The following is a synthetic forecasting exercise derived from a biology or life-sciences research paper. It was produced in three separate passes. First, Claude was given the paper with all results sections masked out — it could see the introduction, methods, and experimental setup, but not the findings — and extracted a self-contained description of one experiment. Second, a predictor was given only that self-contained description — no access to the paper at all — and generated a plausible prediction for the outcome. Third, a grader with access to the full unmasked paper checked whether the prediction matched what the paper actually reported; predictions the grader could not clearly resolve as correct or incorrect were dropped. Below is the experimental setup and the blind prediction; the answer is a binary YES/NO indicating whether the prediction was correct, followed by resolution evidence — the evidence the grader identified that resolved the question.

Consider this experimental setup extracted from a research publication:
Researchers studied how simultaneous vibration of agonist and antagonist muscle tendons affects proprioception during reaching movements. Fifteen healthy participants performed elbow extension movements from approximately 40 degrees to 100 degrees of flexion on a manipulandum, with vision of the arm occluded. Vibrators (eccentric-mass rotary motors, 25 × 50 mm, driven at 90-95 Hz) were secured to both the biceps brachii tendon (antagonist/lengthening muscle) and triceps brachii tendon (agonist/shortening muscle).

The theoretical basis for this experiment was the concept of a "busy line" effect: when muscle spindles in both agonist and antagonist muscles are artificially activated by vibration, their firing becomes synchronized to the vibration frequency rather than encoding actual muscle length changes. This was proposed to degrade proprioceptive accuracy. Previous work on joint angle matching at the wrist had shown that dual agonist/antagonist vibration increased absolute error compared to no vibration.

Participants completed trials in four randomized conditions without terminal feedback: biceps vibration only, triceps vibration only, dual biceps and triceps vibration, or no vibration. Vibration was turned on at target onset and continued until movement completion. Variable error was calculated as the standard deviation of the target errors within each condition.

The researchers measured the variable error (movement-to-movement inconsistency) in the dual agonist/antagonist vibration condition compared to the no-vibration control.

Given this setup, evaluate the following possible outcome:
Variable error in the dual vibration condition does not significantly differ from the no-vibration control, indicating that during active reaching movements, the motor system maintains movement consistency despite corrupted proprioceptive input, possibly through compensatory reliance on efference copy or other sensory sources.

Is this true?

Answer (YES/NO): YES